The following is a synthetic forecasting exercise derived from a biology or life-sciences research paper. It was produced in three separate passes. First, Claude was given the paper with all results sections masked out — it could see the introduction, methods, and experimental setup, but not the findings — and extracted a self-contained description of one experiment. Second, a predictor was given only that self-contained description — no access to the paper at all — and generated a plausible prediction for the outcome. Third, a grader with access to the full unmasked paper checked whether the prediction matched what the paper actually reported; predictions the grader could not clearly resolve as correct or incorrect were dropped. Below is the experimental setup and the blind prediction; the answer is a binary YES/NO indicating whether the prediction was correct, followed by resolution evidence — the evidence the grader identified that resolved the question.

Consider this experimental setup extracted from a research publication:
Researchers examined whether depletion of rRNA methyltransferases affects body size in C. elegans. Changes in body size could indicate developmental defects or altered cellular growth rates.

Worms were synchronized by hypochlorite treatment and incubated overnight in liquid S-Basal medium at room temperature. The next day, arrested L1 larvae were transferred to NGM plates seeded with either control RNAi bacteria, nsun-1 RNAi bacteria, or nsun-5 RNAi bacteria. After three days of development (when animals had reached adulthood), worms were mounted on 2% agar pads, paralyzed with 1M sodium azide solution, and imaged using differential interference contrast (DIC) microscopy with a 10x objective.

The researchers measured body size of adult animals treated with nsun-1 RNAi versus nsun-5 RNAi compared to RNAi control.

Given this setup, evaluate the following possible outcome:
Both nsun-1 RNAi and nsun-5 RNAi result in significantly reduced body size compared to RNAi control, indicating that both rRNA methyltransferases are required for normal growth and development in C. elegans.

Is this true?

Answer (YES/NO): NO